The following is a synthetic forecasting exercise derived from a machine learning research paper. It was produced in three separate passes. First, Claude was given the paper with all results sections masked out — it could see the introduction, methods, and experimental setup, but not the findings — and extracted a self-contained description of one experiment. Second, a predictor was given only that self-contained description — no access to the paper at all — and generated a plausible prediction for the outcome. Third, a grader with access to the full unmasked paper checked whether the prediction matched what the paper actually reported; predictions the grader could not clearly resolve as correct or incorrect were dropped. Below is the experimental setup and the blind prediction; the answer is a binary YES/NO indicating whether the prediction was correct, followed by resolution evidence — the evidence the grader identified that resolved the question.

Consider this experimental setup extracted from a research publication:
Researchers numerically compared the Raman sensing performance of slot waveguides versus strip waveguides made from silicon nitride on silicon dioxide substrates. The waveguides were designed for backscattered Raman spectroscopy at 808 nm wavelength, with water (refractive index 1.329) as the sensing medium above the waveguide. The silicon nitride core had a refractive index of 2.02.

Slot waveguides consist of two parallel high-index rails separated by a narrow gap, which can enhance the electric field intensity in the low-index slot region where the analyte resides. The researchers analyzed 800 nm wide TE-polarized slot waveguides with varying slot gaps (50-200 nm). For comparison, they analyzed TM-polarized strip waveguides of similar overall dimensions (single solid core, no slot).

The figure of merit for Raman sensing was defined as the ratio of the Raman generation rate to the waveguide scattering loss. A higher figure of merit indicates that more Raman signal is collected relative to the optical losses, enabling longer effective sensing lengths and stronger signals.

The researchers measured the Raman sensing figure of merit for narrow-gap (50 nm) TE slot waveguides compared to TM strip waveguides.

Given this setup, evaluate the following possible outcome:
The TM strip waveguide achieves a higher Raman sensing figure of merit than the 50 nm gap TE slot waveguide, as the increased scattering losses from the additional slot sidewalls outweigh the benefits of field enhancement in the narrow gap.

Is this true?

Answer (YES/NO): YES